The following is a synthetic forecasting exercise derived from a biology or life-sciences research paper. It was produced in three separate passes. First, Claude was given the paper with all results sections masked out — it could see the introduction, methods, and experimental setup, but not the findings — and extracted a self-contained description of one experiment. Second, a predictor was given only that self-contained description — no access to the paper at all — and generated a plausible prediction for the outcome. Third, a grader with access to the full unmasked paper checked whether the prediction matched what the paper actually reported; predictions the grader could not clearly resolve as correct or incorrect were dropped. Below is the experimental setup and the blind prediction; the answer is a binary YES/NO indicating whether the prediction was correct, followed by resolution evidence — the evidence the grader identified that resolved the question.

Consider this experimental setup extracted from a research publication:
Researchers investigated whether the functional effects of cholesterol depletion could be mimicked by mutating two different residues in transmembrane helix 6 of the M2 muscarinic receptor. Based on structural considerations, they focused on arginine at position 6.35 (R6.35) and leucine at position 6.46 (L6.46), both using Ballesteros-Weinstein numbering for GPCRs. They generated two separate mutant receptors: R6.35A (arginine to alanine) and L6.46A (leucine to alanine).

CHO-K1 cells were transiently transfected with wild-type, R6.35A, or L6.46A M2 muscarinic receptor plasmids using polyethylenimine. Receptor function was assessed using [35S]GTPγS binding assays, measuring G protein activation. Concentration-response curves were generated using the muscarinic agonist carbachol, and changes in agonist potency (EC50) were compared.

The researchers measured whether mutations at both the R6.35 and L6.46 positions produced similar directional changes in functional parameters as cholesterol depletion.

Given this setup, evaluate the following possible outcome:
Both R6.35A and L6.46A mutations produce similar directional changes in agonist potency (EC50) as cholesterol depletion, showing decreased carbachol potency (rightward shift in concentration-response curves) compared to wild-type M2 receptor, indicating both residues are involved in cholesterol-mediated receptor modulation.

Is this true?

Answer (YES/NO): NO